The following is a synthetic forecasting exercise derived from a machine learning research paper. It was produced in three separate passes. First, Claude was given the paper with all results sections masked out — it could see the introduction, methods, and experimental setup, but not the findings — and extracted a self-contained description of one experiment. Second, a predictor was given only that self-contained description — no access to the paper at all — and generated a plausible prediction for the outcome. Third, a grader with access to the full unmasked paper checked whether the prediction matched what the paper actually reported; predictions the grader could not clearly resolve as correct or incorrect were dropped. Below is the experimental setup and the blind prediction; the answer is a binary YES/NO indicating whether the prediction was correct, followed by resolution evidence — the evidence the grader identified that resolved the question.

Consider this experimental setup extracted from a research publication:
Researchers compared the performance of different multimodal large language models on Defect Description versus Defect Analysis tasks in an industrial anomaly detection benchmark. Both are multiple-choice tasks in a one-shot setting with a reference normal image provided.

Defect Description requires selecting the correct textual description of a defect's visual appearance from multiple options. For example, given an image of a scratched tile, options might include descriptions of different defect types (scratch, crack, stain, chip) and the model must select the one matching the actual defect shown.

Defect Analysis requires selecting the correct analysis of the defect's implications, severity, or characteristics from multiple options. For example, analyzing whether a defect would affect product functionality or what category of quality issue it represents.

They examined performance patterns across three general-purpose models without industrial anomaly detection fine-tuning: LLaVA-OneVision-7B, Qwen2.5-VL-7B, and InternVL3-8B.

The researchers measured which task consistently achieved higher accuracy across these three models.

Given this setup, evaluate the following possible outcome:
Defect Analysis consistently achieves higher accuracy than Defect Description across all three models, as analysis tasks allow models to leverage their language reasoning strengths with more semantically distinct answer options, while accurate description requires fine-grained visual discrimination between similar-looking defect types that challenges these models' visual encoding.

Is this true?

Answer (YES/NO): YES